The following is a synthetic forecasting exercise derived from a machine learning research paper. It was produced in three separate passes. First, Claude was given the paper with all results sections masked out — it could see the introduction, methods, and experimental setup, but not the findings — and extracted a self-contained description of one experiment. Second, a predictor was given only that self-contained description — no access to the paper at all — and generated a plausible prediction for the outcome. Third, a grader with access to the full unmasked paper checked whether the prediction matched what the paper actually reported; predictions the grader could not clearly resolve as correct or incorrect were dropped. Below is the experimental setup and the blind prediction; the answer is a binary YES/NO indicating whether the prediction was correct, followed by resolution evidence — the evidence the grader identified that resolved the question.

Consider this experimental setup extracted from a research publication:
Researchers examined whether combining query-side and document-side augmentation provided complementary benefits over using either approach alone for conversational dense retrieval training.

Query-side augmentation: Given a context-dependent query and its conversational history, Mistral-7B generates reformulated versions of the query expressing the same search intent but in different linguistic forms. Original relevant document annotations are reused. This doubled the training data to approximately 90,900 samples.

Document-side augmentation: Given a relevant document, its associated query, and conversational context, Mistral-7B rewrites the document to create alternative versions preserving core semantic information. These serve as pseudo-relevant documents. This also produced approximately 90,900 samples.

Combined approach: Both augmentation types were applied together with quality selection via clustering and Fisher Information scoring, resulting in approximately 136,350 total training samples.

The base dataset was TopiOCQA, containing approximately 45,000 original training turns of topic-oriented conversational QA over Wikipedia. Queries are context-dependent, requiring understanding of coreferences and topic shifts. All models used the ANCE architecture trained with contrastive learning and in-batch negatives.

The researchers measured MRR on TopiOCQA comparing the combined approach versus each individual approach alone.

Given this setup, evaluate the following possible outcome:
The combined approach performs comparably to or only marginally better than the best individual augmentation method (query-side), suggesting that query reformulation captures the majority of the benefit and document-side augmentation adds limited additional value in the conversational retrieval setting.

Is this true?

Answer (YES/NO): YES